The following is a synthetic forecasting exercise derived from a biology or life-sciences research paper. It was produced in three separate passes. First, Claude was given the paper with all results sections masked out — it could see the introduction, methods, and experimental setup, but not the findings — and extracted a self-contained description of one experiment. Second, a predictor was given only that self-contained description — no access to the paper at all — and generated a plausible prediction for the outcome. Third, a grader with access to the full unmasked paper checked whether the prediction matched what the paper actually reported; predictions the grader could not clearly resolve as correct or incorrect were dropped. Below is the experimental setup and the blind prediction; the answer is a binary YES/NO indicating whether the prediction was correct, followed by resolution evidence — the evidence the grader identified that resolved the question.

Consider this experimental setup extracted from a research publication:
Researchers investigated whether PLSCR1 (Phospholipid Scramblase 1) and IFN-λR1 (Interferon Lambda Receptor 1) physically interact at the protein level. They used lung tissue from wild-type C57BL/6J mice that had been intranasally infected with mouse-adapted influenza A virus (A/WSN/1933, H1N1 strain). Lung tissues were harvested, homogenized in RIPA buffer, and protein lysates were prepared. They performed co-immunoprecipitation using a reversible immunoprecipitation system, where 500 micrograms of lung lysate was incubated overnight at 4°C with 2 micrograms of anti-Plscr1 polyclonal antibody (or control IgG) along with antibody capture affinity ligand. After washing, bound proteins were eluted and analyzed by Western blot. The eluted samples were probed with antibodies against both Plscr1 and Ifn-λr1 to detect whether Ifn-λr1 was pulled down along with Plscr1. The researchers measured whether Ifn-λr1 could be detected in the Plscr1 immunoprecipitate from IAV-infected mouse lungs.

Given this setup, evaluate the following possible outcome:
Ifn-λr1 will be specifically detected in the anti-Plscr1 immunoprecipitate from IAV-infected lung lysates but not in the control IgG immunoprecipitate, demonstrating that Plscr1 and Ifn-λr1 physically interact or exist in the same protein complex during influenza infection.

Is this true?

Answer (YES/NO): YES